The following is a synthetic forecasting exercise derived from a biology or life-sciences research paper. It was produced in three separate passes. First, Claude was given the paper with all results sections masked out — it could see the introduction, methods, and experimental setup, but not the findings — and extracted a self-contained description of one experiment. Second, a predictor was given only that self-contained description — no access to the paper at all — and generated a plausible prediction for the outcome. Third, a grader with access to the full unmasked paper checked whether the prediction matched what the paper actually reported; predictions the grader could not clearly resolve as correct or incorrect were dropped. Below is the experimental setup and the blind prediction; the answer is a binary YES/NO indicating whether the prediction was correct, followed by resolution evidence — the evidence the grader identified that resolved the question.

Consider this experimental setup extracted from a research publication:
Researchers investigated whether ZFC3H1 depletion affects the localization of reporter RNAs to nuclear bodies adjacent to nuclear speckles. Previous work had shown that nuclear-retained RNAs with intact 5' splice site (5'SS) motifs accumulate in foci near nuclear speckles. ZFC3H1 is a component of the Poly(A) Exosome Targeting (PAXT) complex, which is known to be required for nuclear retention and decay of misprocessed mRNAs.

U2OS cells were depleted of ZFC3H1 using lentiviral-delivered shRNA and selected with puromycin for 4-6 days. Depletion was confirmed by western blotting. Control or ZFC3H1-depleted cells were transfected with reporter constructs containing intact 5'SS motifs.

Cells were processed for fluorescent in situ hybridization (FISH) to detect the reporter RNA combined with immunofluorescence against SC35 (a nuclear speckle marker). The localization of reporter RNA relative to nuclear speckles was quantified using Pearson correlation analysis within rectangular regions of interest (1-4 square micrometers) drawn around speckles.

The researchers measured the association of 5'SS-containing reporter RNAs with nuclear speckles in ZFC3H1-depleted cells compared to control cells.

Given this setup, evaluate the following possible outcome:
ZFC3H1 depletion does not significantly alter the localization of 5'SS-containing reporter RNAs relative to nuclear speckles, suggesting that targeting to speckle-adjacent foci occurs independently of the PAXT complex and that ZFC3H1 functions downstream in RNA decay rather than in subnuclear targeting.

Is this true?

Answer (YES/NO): YES